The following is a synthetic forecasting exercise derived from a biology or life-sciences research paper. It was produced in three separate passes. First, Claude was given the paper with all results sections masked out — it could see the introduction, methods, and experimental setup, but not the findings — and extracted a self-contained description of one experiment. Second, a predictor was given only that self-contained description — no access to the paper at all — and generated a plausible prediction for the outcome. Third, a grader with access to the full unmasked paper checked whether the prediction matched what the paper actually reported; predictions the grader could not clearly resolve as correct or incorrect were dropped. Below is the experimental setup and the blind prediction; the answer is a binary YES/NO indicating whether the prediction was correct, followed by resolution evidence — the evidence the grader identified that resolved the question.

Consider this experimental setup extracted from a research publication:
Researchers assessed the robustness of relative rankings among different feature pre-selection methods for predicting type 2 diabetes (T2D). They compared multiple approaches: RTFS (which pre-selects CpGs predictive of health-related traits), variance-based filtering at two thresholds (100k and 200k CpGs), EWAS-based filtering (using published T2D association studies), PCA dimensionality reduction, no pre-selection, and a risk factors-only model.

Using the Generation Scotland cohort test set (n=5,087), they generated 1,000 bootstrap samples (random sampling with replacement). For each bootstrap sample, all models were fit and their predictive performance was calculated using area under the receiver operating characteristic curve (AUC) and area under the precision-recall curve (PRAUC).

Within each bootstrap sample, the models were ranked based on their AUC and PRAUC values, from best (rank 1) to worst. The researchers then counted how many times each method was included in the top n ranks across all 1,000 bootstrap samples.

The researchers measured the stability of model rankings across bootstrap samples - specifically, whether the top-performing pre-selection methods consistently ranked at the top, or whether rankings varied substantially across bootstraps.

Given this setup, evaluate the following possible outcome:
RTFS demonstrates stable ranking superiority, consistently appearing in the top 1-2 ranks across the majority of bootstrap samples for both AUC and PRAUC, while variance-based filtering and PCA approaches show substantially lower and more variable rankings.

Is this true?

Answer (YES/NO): NO